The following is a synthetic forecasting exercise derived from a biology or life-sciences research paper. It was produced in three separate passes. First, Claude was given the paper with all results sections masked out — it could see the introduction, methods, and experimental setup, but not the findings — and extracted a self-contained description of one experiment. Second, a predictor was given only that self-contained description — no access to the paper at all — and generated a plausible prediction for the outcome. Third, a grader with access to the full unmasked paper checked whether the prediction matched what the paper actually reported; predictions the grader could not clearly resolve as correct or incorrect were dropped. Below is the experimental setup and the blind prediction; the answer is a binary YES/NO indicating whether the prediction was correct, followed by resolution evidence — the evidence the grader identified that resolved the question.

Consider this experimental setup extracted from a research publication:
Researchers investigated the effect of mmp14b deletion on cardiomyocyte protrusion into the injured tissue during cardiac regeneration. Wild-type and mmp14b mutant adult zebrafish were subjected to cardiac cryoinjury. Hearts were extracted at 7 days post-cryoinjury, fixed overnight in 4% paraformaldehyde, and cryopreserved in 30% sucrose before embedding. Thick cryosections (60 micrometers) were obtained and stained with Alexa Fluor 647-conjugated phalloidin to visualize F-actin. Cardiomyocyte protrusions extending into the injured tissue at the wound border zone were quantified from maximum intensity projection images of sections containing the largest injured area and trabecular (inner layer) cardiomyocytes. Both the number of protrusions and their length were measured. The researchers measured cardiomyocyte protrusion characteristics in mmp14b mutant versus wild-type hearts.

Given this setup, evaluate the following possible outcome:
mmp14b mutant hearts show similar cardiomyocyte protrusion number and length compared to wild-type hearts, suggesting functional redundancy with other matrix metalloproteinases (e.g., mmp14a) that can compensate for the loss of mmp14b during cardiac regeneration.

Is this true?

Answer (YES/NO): NO